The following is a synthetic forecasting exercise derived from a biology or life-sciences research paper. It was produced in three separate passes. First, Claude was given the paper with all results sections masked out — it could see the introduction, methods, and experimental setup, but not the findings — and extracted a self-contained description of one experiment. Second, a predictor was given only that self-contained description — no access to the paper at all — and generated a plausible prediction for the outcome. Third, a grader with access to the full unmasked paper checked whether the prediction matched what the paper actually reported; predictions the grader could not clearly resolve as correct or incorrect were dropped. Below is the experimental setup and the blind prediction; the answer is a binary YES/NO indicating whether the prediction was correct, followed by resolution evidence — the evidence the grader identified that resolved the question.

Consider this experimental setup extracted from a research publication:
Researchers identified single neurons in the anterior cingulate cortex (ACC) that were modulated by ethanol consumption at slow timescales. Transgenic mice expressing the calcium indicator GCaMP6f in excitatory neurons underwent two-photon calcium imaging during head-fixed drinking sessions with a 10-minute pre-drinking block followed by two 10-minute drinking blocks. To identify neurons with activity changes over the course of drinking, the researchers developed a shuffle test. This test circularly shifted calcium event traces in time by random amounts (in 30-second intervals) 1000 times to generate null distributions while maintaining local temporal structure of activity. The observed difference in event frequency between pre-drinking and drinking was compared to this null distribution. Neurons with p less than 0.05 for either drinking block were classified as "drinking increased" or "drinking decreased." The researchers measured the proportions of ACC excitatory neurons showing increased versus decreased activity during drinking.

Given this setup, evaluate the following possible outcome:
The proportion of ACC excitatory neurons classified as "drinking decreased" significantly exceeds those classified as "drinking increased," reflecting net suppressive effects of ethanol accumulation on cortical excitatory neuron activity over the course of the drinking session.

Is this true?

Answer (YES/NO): NO